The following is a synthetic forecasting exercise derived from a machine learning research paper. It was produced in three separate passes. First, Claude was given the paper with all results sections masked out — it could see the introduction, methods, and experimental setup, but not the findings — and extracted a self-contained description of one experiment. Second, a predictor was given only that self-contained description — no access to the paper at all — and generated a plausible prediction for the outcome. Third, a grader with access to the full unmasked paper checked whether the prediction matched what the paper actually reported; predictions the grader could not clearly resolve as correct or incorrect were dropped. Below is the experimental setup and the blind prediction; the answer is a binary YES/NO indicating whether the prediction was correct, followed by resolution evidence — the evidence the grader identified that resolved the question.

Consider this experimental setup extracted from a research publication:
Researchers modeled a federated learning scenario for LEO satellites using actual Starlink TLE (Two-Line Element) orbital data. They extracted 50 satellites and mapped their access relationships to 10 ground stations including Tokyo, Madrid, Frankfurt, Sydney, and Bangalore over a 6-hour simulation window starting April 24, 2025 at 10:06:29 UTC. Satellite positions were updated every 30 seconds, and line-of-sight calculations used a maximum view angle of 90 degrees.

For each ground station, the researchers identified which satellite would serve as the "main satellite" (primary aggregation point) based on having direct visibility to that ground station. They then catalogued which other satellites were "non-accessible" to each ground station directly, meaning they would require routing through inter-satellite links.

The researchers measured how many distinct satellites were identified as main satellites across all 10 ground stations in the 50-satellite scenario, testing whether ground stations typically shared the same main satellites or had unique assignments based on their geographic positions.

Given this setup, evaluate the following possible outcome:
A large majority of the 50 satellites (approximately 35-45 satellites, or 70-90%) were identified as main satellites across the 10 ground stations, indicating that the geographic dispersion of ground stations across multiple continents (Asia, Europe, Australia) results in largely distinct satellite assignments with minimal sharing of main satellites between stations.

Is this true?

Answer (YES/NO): NO